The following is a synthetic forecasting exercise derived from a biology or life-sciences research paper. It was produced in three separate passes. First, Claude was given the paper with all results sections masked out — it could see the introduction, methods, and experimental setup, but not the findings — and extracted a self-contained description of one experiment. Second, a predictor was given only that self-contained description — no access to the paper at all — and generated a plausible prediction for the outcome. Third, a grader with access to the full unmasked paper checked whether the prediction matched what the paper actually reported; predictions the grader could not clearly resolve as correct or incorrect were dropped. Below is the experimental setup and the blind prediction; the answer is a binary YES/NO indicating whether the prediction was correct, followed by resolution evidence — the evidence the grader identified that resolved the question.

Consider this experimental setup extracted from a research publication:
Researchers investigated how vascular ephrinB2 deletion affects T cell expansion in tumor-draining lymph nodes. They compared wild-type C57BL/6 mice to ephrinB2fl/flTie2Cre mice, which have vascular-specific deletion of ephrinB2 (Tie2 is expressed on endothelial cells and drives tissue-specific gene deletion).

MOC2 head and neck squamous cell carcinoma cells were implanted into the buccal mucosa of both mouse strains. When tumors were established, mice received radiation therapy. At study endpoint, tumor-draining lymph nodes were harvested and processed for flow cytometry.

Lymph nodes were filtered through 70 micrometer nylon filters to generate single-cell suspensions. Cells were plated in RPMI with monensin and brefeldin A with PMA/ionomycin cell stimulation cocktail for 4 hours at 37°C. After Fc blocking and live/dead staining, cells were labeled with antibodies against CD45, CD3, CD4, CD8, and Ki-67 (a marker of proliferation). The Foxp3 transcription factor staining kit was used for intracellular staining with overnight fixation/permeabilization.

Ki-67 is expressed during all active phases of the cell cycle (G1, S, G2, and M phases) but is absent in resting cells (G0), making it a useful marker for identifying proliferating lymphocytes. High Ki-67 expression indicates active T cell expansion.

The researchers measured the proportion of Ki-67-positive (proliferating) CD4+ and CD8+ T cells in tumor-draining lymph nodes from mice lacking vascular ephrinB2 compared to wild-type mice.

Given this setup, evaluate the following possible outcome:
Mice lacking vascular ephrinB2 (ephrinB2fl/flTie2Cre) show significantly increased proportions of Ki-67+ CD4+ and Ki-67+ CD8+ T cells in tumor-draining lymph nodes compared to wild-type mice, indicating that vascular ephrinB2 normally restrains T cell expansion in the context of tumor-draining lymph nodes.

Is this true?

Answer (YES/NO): NO